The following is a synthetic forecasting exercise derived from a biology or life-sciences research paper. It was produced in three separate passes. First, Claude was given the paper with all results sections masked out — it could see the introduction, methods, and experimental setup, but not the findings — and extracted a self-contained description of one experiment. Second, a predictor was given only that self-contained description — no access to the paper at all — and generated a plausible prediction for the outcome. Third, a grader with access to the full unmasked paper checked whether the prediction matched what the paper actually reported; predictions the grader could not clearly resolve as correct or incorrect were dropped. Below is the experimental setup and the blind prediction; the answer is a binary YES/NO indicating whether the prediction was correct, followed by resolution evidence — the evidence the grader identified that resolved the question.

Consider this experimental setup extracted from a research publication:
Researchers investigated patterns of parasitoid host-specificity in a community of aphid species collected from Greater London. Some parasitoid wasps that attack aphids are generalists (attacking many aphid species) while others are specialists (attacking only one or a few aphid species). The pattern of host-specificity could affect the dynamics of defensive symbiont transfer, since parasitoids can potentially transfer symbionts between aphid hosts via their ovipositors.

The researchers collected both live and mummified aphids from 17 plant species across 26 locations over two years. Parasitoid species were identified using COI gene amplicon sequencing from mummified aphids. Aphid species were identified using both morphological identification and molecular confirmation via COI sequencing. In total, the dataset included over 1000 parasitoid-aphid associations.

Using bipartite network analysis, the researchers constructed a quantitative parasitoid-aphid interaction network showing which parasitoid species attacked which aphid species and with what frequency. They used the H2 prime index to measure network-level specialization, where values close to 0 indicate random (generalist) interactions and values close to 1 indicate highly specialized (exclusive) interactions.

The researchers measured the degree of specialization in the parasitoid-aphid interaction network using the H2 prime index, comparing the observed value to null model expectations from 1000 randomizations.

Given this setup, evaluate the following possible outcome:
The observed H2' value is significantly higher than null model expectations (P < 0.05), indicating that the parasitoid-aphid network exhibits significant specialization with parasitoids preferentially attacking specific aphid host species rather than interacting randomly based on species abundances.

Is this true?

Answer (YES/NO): YES